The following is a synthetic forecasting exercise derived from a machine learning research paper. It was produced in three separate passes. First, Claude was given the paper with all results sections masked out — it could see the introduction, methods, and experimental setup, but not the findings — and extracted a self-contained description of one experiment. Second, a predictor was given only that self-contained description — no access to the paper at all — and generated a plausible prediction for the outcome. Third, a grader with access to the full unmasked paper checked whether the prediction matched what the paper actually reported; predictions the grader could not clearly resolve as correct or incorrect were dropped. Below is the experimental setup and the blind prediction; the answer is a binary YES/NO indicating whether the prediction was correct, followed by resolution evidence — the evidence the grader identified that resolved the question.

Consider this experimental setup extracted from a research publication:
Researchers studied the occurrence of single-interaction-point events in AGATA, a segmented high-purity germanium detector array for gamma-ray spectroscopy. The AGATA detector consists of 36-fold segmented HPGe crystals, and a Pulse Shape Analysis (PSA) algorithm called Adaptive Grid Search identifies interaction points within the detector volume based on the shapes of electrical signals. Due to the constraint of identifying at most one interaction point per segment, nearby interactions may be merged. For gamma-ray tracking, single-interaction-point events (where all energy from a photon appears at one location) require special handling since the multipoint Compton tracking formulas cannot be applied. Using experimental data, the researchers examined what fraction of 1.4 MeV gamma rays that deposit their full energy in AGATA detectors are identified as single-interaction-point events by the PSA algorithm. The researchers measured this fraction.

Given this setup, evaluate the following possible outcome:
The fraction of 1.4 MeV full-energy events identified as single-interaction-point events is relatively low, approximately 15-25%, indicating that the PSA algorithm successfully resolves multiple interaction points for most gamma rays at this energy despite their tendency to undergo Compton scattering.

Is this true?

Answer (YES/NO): YES